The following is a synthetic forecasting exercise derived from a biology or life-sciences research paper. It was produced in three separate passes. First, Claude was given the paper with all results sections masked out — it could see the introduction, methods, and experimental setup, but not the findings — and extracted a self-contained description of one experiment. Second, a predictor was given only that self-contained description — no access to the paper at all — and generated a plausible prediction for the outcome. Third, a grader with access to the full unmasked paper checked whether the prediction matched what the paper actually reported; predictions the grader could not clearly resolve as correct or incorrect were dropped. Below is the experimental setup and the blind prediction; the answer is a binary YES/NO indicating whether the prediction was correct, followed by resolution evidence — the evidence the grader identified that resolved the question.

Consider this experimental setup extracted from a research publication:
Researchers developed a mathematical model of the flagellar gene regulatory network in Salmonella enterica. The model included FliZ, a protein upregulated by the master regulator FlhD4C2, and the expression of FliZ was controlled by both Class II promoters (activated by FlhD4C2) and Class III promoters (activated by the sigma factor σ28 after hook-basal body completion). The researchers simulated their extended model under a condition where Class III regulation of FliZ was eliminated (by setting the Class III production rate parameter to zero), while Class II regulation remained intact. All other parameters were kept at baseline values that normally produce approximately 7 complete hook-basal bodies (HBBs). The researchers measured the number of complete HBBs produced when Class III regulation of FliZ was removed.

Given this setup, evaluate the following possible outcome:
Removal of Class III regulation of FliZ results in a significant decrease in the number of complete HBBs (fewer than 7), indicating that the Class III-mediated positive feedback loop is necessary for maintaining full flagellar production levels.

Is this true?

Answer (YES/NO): YES